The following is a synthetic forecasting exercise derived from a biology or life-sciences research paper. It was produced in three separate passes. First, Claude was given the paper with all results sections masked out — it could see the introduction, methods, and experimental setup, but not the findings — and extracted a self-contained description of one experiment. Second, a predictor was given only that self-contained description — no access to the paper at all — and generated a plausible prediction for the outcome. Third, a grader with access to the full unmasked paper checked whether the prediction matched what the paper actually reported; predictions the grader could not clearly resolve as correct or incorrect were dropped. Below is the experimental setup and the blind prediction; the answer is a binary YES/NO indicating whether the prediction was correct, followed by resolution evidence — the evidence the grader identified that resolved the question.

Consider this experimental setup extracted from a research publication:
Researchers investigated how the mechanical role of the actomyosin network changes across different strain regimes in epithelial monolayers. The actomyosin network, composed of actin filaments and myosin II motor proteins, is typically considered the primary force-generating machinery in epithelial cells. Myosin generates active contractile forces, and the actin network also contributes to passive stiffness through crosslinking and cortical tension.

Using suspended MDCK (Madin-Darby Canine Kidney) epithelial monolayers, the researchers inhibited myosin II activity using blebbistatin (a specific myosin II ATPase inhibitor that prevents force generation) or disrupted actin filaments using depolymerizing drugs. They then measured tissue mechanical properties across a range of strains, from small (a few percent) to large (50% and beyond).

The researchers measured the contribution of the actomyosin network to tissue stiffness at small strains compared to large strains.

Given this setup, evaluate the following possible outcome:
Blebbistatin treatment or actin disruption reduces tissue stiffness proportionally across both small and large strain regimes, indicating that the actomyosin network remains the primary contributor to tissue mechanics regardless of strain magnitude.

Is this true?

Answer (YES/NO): NO